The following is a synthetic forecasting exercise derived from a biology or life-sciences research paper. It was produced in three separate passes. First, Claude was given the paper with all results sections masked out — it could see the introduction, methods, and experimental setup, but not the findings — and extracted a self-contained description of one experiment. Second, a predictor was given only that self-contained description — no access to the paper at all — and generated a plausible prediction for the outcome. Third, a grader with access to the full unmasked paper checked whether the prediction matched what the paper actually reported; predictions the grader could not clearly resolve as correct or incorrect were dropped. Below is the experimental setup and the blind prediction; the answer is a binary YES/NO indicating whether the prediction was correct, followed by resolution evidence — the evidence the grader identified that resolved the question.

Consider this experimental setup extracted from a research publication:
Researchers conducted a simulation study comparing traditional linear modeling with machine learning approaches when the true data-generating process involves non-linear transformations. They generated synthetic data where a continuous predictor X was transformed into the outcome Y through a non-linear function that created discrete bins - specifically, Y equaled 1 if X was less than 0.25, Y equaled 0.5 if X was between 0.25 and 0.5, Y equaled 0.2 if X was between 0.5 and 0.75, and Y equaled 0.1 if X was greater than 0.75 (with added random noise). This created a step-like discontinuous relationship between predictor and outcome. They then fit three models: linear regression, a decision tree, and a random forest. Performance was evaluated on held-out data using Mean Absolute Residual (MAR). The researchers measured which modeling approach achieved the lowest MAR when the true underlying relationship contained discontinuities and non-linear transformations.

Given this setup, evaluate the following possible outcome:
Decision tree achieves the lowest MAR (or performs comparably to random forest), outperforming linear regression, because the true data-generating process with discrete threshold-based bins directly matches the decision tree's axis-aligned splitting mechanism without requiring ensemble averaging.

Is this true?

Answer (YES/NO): NO